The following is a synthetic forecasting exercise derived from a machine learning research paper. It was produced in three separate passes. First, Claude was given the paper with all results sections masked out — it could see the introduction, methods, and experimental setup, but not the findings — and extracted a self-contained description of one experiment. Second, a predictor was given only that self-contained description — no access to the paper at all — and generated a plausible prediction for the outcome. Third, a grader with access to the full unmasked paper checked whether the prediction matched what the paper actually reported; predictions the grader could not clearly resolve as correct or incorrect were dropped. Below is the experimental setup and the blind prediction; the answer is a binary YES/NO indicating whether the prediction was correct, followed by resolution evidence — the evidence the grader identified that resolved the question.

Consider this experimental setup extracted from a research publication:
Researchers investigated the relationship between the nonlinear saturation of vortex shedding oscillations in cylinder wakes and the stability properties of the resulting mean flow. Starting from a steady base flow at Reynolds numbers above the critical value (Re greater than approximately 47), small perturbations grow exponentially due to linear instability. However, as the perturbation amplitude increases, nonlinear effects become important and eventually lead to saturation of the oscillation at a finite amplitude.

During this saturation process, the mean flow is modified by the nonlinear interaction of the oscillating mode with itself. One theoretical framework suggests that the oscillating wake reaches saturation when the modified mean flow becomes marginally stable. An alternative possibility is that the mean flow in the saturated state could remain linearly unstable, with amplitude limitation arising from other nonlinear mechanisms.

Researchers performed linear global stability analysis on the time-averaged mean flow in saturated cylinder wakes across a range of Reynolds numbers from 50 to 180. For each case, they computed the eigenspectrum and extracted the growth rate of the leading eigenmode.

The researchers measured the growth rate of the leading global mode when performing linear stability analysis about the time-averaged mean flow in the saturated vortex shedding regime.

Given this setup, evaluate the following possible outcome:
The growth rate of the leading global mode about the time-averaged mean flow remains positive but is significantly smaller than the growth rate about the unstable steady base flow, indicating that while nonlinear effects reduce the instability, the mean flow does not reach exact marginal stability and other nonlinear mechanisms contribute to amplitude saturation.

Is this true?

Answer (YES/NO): NO